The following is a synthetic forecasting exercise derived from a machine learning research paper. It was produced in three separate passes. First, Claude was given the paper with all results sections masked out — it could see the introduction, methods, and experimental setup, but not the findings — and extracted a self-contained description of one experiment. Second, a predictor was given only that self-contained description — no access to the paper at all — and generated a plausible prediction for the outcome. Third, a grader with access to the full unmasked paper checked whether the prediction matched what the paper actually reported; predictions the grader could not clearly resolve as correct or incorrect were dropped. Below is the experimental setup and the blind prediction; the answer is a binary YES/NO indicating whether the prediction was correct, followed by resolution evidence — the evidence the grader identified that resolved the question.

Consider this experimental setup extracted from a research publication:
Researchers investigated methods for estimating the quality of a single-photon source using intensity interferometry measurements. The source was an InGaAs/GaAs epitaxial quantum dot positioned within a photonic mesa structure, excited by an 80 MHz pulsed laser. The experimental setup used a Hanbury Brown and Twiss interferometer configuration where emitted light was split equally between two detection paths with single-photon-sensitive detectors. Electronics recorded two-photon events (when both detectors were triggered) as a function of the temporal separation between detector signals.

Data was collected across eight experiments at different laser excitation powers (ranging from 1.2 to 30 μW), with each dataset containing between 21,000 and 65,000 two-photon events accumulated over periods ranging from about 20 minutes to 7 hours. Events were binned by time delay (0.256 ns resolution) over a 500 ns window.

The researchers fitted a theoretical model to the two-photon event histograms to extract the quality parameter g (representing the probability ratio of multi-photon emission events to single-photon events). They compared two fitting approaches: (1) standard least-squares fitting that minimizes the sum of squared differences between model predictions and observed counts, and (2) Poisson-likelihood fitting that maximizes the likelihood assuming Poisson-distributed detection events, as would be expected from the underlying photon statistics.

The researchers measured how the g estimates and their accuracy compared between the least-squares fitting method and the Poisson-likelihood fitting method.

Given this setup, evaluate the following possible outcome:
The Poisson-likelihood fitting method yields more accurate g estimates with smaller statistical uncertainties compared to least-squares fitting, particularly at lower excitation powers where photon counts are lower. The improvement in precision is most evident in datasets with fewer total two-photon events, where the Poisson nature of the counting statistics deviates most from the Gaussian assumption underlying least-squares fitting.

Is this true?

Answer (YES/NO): NO